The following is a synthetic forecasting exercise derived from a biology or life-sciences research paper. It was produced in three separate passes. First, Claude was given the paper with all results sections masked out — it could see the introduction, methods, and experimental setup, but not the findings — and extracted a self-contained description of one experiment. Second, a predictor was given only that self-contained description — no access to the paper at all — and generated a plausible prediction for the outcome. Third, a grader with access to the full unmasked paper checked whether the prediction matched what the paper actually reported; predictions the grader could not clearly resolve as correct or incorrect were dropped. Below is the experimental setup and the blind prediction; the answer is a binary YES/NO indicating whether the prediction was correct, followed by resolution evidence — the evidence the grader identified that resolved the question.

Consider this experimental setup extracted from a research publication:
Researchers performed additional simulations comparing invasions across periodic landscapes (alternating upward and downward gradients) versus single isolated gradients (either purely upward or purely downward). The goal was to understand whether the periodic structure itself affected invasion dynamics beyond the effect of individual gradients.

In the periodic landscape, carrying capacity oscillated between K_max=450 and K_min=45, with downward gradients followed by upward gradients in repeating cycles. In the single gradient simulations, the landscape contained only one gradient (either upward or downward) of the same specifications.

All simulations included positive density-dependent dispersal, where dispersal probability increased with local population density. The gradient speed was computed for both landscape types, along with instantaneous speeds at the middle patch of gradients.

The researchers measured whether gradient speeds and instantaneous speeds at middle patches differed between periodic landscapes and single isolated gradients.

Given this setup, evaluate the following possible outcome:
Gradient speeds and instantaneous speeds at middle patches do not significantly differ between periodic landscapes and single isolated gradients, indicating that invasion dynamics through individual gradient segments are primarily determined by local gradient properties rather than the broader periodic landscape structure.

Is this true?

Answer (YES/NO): NO